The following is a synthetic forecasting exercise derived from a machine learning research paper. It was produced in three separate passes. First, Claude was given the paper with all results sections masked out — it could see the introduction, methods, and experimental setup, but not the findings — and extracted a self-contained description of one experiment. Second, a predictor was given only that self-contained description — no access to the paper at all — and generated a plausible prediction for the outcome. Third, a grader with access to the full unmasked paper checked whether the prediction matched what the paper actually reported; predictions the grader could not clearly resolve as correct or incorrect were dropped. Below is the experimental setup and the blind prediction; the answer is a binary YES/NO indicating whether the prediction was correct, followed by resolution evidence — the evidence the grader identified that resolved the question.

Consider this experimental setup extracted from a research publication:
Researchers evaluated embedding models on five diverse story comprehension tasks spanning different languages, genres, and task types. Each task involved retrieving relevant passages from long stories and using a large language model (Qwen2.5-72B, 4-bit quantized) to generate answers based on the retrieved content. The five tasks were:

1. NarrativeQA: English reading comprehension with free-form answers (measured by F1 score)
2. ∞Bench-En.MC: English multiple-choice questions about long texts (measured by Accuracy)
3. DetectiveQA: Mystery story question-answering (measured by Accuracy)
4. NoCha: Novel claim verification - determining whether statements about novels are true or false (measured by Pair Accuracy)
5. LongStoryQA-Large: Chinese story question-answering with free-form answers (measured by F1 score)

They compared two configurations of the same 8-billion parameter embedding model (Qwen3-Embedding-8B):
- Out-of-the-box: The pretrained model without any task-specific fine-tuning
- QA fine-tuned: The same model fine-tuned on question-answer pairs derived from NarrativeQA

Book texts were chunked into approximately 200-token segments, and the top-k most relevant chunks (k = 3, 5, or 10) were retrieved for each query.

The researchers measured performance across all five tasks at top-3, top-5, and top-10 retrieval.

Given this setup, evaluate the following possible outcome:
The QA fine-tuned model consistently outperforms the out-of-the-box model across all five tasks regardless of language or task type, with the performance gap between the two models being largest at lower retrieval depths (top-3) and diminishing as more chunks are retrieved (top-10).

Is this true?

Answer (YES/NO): NO